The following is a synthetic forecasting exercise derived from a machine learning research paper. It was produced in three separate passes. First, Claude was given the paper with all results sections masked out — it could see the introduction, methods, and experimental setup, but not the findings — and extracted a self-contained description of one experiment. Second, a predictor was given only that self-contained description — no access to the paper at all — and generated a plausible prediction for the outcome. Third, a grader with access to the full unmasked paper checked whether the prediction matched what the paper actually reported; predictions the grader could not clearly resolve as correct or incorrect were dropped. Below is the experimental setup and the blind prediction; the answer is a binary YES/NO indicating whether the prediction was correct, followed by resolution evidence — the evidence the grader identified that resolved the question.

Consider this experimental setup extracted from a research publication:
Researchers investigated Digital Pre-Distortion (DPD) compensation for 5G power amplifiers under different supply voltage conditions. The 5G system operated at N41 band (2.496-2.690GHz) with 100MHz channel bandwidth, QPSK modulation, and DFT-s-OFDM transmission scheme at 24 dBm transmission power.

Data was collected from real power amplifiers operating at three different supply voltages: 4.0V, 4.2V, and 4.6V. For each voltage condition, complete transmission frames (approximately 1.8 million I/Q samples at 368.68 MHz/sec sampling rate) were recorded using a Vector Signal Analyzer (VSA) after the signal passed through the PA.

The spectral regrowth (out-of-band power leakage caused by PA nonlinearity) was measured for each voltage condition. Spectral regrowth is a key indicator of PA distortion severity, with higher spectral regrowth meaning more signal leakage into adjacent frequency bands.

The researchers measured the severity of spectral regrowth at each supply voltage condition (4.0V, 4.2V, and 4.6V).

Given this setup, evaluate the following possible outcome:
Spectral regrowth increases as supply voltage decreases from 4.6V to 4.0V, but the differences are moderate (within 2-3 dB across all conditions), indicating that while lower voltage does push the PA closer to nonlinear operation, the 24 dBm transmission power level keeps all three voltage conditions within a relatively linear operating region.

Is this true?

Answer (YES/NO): NO